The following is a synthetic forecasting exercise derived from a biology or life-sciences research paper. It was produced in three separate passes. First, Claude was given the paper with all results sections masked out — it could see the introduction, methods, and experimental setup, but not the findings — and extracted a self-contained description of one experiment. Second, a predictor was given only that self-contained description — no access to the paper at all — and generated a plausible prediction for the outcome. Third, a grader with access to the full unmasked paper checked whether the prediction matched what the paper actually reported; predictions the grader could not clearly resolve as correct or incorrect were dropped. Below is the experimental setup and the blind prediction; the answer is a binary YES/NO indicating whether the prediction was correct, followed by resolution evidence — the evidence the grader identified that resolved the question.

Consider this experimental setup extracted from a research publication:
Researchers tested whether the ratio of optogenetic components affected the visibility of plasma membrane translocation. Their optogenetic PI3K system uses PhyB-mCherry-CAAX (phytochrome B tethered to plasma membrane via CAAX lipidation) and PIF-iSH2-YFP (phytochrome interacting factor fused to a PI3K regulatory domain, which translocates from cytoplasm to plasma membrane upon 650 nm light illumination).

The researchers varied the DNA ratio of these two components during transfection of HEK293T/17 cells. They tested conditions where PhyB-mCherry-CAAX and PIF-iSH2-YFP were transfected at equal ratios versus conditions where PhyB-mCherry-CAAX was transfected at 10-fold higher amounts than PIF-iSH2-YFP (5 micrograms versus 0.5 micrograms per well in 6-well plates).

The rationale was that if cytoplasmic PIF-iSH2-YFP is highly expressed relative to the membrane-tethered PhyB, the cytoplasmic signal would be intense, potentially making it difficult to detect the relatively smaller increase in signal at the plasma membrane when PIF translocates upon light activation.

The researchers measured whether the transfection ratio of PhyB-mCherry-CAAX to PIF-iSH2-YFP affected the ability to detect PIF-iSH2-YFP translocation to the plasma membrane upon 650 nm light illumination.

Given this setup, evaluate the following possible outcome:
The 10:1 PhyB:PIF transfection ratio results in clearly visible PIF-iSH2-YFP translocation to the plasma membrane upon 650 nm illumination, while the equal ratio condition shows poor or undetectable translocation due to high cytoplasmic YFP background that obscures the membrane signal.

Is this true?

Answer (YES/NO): YES